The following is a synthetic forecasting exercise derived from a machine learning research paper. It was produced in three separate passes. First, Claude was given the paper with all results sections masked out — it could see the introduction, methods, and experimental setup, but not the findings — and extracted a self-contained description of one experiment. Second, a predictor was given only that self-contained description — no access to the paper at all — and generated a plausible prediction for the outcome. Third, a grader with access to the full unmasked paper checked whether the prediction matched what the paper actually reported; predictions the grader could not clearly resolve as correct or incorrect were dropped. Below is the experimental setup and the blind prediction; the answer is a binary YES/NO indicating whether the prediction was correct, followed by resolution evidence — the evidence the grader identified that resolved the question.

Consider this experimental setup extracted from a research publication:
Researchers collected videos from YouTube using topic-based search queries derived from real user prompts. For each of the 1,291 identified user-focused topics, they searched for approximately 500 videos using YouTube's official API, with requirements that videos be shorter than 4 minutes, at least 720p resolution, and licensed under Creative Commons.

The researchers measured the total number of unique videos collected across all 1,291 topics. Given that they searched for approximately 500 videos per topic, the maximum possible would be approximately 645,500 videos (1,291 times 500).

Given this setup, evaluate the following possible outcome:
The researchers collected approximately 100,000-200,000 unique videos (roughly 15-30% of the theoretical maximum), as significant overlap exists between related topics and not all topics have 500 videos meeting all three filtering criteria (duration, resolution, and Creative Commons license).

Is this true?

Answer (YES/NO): NO